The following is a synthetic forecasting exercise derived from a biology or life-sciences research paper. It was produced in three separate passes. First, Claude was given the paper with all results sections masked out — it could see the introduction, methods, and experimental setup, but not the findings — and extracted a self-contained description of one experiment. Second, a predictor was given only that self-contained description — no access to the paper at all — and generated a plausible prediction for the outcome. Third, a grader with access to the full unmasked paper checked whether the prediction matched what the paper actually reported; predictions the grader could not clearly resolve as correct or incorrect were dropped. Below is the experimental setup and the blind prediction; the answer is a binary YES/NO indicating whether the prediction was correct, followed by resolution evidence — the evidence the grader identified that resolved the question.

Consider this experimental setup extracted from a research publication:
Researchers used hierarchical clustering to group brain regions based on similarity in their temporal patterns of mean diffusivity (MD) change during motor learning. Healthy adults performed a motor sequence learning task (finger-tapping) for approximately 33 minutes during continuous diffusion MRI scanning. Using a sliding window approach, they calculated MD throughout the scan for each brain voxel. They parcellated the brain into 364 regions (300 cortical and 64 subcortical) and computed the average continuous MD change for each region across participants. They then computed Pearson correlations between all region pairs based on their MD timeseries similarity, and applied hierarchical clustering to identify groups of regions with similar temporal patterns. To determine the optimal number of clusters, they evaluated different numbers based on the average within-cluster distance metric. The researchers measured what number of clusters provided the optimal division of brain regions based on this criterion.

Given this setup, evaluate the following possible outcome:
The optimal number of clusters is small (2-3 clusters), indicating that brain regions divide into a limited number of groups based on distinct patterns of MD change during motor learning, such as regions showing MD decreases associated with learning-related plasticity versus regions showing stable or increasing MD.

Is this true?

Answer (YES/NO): NO